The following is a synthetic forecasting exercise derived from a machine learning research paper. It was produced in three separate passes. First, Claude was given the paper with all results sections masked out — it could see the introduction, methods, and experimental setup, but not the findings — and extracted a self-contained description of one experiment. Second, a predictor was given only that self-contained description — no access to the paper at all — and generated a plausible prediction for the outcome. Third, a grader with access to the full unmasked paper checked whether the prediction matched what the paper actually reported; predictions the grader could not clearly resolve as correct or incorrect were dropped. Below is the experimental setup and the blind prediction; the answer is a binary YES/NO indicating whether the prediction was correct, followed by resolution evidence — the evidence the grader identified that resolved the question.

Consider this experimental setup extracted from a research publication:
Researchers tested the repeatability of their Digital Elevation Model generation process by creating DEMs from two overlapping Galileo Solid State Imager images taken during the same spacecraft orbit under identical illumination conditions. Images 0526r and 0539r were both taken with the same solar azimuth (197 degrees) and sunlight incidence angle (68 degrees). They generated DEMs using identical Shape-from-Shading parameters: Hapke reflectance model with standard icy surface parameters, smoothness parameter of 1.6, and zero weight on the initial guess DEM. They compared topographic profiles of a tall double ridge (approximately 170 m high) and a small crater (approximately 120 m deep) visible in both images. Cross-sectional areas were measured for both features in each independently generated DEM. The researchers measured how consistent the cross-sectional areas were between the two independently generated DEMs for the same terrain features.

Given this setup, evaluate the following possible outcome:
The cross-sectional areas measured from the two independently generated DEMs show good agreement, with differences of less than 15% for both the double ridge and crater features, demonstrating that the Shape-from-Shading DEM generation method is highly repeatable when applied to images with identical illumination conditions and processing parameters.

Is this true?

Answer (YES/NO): YES